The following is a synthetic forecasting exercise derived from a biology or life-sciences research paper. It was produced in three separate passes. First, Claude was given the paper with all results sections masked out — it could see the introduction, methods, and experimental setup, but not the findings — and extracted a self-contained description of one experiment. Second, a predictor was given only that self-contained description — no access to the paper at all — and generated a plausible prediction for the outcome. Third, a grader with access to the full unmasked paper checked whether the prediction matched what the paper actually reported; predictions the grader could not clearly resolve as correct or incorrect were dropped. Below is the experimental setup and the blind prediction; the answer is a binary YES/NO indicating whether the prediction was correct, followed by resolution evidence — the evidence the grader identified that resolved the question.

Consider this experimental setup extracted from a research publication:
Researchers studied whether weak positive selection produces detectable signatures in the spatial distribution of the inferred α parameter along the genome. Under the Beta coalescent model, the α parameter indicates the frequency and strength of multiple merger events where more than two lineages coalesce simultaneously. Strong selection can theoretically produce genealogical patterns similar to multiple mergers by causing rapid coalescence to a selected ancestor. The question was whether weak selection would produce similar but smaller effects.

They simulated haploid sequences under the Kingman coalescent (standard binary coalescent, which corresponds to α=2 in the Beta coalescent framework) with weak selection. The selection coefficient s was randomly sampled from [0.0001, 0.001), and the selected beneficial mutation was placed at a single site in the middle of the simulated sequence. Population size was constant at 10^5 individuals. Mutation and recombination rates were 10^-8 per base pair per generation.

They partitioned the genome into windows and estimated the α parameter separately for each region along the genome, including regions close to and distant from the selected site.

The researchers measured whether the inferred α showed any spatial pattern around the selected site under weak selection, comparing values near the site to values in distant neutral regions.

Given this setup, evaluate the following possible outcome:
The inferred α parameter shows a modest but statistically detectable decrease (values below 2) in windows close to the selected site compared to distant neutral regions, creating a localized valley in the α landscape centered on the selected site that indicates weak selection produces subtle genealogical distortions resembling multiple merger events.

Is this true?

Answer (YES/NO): NO